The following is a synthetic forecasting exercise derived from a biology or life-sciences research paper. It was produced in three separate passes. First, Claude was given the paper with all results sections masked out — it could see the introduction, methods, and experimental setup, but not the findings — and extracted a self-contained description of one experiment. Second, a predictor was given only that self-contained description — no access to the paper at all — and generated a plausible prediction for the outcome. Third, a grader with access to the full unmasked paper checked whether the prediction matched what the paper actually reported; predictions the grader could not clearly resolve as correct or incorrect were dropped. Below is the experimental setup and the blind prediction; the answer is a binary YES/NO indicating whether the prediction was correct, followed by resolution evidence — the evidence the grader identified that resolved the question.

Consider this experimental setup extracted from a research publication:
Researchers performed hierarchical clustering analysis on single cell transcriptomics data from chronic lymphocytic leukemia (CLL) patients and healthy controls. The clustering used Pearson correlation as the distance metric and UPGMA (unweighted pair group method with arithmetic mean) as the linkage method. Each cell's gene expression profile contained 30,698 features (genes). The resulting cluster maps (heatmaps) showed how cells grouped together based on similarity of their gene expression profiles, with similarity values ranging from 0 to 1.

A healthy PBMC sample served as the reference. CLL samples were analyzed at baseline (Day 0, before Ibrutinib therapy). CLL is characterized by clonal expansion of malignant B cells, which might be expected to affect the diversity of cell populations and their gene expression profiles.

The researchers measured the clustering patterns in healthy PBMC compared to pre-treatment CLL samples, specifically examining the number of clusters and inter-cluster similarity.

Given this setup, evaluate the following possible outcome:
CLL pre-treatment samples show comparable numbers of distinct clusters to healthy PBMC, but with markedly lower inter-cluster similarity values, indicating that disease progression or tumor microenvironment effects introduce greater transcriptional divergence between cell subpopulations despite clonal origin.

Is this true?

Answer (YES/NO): NO